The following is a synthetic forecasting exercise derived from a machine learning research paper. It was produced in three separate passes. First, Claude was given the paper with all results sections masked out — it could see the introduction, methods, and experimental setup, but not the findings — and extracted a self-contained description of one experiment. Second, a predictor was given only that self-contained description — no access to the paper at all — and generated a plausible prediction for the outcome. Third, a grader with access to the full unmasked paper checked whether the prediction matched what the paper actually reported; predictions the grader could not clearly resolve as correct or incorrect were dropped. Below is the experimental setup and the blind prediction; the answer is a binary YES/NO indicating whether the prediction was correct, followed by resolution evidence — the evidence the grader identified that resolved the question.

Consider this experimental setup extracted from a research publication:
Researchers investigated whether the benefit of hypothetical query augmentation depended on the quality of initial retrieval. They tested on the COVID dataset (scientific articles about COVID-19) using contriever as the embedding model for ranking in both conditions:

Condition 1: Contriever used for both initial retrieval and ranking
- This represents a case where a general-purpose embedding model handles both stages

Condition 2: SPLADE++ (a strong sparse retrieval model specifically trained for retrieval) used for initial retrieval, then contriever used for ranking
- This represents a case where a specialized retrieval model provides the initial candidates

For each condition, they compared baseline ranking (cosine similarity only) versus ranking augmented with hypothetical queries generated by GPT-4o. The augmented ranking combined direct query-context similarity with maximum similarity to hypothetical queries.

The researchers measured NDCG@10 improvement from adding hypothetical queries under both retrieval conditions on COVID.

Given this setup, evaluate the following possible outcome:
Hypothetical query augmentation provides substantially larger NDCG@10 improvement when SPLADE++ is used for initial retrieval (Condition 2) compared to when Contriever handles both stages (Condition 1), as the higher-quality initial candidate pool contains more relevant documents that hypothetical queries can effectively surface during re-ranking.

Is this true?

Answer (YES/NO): NO